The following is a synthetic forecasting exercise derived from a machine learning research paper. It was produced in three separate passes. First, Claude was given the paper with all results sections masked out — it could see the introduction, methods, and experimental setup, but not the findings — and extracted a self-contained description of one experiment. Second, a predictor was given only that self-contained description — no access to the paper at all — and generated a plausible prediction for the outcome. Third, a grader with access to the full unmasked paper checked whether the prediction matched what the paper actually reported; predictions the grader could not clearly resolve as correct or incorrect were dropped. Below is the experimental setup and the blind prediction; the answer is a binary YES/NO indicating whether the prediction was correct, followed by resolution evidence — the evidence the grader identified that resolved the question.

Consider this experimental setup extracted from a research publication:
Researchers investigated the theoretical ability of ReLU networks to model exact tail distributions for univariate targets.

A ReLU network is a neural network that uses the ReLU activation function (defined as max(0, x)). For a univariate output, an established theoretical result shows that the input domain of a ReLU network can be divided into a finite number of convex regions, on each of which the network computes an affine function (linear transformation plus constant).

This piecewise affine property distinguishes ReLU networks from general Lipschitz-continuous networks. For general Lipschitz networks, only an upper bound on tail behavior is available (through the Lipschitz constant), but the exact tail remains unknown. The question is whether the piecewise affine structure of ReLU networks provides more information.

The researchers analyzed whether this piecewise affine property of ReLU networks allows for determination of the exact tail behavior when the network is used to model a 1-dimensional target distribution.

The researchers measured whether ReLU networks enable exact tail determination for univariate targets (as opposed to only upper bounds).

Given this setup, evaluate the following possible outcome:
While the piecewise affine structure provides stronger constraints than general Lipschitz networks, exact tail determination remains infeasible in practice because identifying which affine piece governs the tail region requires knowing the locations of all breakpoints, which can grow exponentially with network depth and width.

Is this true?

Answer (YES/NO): NO